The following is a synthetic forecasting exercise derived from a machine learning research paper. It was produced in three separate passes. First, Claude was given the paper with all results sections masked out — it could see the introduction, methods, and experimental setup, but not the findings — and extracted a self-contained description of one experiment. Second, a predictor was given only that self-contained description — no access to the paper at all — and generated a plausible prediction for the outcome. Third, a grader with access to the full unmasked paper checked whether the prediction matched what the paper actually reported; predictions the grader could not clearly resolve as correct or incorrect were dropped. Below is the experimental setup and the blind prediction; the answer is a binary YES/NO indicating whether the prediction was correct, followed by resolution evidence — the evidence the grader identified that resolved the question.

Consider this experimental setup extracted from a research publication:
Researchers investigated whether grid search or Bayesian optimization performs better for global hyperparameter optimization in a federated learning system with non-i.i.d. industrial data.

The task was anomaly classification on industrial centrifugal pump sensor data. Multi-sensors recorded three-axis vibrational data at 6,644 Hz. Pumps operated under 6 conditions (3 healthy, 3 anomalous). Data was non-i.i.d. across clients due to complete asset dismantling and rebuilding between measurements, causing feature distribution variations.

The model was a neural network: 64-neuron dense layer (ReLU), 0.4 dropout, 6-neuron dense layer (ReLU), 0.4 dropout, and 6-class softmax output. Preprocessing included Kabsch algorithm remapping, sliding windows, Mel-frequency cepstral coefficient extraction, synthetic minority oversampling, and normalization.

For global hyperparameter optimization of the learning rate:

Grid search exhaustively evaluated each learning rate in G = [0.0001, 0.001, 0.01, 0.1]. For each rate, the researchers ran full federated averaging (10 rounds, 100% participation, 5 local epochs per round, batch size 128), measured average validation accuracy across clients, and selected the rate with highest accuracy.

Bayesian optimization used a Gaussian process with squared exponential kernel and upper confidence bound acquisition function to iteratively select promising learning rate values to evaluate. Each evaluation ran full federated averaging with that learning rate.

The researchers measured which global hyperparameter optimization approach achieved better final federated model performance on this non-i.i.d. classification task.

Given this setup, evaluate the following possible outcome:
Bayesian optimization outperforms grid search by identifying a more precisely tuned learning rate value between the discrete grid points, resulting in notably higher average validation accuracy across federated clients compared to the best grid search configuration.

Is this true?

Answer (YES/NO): NO